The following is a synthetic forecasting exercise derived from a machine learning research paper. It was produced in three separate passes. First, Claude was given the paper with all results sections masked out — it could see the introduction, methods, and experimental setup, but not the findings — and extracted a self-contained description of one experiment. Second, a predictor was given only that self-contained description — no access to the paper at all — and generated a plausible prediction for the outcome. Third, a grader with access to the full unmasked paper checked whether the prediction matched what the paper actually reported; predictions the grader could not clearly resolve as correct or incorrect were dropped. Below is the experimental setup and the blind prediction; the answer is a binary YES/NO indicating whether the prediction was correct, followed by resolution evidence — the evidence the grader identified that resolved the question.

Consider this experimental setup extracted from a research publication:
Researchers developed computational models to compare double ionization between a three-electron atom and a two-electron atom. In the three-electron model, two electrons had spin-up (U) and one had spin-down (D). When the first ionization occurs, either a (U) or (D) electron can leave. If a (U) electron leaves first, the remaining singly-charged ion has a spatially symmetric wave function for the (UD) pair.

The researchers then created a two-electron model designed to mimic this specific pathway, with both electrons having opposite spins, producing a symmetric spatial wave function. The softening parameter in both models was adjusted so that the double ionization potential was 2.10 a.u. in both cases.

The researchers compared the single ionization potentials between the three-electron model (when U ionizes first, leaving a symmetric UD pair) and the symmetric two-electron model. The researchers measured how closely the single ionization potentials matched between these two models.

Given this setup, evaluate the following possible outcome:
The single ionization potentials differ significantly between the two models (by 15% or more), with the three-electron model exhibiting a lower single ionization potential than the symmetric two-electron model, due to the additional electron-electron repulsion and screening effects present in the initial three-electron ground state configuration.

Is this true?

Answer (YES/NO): NO